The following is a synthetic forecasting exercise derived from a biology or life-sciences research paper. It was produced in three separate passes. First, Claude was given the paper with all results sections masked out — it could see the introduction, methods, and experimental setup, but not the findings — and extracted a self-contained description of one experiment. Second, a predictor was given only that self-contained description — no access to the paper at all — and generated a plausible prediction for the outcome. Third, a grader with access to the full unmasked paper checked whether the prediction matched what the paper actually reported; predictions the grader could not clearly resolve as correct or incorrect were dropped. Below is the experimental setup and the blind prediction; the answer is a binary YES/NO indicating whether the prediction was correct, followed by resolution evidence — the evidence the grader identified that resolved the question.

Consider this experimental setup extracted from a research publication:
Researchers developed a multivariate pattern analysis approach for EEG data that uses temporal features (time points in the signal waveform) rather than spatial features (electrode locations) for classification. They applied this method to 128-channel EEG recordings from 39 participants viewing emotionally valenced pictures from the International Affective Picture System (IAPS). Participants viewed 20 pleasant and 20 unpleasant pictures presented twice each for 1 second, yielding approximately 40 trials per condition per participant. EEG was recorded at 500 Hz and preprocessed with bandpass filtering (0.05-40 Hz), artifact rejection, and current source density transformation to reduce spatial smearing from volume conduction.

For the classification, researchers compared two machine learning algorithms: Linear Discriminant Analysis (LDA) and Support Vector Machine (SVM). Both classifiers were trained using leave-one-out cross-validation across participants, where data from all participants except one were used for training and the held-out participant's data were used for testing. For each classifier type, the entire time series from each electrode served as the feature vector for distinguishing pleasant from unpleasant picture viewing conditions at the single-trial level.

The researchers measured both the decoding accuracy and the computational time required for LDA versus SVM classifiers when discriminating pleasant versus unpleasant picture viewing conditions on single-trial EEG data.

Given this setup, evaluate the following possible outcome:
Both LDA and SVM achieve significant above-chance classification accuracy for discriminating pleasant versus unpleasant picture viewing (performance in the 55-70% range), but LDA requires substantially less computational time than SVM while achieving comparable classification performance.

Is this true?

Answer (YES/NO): YES